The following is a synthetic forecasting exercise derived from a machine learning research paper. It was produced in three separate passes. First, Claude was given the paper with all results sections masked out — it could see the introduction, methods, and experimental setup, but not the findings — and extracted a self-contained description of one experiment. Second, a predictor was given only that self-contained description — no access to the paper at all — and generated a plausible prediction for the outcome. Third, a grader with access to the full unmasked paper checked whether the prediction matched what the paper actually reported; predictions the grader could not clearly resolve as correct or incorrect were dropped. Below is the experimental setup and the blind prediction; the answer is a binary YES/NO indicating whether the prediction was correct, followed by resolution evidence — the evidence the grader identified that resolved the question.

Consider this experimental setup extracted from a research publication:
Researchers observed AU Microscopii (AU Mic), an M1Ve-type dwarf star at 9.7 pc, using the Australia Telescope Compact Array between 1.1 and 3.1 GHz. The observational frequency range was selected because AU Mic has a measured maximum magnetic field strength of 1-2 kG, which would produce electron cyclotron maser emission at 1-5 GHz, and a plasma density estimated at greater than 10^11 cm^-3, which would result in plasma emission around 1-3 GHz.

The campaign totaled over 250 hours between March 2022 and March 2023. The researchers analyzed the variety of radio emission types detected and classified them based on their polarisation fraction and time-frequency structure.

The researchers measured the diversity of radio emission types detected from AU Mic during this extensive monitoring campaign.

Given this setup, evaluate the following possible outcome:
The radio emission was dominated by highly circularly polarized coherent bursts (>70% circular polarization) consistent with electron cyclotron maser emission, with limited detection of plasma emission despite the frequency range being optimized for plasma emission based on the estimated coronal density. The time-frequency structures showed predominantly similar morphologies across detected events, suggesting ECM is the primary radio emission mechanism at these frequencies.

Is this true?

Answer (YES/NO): NO